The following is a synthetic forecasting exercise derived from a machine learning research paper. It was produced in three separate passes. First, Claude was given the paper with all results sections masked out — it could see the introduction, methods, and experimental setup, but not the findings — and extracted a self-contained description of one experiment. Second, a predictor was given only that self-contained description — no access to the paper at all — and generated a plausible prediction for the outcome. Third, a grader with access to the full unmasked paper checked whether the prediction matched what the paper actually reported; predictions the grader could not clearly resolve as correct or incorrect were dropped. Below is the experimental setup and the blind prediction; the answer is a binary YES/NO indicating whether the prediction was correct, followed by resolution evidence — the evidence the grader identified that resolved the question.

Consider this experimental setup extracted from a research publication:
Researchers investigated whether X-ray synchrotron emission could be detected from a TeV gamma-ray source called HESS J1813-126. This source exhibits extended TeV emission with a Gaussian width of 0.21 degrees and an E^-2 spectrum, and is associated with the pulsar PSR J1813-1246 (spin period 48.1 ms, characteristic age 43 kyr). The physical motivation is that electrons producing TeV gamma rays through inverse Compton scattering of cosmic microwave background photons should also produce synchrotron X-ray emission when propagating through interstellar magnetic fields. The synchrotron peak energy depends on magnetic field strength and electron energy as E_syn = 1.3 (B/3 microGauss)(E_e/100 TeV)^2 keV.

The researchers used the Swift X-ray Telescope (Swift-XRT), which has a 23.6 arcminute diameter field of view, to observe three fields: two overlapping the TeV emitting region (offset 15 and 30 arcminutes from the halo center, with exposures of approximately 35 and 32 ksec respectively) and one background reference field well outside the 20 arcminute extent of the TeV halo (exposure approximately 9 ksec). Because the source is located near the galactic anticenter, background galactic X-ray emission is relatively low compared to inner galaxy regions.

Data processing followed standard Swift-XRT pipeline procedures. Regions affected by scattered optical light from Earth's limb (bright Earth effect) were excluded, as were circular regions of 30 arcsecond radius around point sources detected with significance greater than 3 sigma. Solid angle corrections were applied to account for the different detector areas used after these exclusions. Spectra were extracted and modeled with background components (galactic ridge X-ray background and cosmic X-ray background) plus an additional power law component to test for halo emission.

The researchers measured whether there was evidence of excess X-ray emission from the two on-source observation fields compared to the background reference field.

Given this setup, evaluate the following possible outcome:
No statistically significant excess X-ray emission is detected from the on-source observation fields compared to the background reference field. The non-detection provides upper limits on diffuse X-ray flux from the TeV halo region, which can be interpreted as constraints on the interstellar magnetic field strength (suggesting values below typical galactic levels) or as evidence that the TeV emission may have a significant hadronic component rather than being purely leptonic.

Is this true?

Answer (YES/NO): NO